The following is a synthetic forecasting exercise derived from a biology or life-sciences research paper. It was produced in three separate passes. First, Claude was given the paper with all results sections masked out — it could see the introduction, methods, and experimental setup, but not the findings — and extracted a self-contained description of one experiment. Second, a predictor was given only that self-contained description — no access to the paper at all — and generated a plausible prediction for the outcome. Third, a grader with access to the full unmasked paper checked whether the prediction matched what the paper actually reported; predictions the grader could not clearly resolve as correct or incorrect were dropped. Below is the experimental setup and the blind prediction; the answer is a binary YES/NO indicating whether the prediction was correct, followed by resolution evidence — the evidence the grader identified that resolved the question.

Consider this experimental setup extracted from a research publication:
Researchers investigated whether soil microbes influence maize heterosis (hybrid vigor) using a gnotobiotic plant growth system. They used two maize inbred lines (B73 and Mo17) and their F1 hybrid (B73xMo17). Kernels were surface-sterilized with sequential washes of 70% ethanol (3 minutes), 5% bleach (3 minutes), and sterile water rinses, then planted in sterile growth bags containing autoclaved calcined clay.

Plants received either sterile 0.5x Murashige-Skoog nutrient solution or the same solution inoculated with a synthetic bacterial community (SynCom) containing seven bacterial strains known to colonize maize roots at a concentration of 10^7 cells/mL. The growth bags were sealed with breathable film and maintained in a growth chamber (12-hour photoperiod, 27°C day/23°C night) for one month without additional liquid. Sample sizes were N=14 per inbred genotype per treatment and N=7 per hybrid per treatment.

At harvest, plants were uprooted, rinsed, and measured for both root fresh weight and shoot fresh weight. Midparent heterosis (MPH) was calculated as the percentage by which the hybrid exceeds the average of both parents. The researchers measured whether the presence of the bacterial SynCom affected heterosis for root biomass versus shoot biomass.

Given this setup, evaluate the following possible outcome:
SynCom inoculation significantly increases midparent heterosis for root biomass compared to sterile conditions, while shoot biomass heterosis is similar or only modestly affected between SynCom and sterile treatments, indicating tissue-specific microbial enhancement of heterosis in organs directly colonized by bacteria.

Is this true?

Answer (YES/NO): NO